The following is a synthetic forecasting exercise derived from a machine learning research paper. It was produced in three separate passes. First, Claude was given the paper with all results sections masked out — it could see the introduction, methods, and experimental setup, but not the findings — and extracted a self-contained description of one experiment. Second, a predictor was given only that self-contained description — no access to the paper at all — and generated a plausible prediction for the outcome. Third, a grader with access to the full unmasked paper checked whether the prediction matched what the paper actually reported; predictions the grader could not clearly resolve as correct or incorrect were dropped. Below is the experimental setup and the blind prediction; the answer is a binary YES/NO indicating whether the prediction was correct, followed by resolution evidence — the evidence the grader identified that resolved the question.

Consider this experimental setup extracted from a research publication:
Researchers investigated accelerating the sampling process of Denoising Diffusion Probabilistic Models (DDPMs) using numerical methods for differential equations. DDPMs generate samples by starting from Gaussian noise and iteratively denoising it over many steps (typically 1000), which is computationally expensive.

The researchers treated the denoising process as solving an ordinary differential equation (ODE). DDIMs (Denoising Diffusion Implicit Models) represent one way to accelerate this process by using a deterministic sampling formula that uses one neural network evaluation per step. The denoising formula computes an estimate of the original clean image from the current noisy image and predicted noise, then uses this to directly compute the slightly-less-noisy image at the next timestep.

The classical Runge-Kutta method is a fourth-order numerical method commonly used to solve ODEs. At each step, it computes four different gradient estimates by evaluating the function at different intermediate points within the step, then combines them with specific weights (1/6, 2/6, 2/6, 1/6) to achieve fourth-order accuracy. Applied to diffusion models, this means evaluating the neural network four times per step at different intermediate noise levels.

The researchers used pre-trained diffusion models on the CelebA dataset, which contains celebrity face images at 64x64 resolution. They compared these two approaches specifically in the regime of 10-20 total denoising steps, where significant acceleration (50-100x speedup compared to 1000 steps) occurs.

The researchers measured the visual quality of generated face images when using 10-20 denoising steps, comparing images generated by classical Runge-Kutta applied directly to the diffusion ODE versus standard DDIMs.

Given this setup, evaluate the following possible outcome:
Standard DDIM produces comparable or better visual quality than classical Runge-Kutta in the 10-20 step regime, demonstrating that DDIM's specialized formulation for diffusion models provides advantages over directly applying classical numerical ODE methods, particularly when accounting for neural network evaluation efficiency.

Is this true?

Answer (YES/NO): NO